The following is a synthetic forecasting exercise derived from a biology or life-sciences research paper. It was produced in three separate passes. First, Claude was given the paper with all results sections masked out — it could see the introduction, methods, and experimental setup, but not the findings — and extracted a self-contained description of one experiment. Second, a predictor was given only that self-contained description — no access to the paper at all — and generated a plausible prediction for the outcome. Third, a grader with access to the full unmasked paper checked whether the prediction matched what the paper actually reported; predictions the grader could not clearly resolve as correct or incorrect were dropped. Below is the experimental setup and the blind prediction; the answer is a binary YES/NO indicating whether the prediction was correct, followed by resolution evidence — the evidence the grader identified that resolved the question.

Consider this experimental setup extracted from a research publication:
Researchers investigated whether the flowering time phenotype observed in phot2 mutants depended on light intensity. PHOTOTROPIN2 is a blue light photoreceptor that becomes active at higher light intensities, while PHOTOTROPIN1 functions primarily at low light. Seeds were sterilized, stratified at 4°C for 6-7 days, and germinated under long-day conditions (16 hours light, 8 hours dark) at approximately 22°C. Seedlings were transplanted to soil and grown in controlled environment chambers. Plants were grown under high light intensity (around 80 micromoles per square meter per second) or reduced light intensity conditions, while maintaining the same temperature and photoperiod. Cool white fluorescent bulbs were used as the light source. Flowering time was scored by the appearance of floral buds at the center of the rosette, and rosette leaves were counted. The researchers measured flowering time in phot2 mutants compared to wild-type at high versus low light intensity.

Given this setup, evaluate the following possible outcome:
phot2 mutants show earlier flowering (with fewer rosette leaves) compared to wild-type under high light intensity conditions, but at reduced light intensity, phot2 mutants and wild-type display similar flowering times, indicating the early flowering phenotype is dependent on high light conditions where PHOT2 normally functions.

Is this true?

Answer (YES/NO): NO